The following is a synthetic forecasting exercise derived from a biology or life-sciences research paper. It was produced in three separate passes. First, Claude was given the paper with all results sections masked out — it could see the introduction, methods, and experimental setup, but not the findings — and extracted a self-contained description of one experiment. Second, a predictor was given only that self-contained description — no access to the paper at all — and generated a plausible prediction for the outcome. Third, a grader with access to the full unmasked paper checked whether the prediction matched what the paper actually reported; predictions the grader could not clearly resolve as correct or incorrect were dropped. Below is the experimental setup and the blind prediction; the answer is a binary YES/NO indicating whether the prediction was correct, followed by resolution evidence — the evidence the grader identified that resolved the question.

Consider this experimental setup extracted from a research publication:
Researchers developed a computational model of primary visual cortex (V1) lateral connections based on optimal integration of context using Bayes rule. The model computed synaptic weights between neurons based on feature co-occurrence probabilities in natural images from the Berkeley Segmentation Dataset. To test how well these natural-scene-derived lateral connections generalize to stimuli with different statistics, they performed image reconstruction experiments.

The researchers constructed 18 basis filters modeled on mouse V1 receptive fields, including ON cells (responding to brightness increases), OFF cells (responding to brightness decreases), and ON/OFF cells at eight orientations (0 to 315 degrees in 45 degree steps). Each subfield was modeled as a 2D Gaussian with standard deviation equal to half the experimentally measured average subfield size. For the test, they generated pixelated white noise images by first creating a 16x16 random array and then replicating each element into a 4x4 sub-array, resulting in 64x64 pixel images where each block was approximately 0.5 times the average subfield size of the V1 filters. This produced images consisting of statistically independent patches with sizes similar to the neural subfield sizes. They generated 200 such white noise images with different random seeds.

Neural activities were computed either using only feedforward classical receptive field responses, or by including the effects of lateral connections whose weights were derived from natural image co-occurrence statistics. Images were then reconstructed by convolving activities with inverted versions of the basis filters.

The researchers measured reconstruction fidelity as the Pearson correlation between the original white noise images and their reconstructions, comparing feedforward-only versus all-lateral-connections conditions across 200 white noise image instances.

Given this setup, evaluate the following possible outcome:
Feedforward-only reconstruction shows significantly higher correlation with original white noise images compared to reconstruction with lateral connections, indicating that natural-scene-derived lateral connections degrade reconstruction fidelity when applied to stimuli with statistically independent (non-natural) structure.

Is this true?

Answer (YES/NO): YES